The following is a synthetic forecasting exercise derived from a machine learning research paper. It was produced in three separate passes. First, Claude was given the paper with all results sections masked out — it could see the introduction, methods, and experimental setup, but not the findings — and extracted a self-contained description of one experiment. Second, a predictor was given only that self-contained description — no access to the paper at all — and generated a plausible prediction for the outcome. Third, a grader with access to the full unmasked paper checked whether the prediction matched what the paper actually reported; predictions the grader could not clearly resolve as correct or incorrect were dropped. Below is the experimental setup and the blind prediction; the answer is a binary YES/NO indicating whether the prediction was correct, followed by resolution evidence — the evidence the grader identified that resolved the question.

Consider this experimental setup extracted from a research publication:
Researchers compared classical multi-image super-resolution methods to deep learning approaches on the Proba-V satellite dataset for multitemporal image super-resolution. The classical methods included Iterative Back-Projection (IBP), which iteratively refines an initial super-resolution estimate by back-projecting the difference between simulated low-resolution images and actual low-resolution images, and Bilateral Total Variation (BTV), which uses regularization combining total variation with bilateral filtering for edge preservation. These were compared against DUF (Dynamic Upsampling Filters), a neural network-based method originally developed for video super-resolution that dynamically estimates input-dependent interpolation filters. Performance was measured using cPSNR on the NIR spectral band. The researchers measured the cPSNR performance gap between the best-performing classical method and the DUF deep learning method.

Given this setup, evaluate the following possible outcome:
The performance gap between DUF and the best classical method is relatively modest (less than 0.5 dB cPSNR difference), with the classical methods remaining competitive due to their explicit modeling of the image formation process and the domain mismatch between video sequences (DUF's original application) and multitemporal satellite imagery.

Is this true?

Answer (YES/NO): NO